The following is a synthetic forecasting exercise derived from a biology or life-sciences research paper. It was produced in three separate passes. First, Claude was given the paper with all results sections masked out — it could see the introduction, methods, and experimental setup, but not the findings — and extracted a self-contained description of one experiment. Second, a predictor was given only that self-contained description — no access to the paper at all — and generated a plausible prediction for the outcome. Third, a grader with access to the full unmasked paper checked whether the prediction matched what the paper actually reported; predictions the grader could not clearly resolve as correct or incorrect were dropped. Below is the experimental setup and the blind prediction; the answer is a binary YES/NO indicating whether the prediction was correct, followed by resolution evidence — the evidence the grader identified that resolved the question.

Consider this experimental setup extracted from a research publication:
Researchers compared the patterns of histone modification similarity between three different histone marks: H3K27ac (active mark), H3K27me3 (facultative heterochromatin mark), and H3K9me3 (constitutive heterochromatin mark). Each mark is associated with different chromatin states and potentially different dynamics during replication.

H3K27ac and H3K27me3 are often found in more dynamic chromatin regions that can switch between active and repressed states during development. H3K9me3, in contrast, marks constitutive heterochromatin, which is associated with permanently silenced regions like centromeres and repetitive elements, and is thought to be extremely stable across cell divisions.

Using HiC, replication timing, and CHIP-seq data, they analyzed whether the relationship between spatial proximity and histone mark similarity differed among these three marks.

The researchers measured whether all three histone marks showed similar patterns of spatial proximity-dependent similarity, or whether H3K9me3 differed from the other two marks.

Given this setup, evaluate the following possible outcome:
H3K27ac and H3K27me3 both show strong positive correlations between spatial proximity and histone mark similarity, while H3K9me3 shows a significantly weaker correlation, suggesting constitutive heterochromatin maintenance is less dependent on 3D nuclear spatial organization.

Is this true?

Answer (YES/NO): NO